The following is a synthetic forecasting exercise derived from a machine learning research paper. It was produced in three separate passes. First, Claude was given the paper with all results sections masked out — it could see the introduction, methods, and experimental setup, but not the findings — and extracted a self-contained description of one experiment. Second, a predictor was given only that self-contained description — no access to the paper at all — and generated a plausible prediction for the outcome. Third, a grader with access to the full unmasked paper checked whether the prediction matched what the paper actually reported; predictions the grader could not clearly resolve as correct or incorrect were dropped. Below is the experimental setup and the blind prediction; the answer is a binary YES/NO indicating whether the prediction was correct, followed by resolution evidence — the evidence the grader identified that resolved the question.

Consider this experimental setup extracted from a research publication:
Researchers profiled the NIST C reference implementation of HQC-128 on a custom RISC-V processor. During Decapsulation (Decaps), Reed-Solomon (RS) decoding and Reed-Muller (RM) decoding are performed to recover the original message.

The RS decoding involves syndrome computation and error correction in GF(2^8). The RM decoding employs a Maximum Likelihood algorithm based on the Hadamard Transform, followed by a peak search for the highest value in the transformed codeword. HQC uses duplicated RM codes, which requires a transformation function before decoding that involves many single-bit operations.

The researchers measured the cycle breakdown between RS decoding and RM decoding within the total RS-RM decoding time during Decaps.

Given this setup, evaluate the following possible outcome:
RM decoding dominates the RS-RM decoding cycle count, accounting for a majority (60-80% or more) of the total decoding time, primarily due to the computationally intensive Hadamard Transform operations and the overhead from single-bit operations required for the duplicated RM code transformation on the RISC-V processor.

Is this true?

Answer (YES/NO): YES